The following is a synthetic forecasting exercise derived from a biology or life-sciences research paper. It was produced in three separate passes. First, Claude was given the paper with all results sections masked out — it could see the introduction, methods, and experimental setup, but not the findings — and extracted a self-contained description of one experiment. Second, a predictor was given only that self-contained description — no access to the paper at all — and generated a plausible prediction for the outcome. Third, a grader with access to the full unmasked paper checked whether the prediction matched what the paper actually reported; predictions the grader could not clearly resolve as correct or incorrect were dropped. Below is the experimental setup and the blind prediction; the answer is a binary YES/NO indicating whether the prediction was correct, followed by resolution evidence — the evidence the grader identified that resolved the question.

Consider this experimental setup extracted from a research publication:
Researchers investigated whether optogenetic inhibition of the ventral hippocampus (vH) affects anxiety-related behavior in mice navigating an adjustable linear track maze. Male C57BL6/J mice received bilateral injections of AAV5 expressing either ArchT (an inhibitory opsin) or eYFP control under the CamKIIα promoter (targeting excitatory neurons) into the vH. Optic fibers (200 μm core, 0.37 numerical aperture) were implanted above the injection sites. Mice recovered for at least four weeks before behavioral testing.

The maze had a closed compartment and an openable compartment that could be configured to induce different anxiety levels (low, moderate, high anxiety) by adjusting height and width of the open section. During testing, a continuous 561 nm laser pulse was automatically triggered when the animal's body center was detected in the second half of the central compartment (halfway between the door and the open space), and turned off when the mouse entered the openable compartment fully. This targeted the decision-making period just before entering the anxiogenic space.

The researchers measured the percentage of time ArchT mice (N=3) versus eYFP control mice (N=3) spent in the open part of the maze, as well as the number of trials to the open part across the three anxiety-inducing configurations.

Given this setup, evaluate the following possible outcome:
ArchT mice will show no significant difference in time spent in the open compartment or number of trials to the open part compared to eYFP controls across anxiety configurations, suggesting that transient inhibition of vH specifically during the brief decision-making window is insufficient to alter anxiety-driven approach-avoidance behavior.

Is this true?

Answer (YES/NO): NO